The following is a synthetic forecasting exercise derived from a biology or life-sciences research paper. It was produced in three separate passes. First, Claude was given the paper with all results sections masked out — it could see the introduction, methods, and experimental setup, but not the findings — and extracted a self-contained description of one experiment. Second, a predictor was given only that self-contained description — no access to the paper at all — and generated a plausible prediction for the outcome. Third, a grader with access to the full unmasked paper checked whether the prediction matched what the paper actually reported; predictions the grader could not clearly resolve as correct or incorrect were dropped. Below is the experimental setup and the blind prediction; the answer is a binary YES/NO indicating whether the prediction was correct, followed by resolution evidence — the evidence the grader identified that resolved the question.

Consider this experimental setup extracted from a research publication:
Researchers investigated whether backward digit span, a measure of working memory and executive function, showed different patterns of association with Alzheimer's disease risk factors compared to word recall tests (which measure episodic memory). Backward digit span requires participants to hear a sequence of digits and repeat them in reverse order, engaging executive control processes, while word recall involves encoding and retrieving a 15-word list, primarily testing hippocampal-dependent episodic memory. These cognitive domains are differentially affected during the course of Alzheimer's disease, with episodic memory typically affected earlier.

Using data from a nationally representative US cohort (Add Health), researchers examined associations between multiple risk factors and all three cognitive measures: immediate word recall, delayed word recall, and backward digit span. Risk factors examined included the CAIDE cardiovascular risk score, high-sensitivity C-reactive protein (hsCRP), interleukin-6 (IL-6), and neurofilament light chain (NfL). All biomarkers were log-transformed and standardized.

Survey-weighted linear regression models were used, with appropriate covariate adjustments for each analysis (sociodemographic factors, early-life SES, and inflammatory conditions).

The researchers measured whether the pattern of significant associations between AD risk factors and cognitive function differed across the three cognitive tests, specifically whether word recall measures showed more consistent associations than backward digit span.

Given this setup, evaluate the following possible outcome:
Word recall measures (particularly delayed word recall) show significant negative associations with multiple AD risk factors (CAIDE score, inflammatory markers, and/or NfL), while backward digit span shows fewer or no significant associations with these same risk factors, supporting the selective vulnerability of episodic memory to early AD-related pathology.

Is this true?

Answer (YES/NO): NO